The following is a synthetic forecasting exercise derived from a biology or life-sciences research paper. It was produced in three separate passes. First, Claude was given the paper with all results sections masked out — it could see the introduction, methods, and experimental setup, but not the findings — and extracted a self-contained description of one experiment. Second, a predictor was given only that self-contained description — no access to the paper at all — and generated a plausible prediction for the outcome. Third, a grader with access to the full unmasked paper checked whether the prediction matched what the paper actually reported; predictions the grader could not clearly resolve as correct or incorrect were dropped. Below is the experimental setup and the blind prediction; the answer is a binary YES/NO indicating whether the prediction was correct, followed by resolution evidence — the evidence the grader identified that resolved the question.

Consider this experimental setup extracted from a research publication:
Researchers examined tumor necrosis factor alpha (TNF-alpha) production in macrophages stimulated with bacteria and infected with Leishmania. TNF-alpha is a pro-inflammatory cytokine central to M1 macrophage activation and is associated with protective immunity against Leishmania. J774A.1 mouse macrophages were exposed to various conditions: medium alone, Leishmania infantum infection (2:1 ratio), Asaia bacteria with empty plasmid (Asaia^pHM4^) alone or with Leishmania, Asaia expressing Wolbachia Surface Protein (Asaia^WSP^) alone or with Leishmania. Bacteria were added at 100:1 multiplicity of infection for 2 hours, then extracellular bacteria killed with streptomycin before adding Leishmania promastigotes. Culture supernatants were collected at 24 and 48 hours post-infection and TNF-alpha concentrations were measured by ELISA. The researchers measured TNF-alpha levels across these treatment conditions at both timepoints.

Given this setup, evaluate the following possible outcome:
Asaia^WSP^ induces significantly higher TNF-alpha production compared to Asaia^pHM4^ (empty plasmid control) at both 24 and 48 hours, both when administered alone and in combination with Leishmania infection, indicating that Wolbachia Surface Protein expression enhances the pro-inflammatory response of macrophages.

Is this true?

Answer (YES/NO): NO